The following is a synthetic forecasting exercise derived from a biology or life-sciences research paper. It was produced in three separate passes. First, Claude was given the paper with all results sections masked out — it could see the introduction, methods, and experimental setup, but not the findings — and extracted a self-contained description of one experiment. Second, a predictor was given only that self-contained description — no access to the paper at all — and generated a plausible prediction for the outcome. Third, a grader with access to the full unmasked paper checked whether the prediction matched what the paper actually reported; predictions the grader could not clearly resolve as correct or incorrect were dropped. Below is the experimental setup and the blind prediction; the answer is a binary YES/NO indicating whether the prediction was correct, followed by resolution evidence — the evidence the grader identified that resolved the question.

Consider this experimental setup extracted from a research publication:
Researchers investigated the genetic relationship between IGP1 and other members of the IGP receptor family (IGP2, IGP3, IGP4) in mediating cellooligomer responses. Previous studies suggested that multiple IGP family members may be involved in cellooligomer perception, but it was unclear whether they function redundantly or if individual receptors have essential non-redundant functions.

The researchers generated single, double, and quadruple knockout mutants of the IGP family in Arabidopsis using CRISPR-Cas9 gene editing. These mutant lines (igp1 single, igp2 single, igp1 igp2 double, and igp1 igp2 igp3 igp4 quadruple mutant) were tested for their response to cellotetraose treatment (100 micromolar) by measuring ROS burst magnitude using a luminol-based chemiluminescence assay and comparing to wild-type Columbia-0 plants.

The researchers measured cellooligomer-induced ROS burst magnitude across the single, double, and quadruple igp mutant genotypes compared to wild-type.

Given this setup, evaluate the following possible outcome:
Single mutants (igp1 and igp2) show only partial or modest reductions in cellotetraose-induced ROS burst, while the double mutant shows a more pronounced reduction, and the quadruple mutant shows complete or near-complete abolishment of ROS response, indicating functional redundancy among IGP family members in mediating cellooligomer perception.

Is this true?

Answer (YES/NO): NO